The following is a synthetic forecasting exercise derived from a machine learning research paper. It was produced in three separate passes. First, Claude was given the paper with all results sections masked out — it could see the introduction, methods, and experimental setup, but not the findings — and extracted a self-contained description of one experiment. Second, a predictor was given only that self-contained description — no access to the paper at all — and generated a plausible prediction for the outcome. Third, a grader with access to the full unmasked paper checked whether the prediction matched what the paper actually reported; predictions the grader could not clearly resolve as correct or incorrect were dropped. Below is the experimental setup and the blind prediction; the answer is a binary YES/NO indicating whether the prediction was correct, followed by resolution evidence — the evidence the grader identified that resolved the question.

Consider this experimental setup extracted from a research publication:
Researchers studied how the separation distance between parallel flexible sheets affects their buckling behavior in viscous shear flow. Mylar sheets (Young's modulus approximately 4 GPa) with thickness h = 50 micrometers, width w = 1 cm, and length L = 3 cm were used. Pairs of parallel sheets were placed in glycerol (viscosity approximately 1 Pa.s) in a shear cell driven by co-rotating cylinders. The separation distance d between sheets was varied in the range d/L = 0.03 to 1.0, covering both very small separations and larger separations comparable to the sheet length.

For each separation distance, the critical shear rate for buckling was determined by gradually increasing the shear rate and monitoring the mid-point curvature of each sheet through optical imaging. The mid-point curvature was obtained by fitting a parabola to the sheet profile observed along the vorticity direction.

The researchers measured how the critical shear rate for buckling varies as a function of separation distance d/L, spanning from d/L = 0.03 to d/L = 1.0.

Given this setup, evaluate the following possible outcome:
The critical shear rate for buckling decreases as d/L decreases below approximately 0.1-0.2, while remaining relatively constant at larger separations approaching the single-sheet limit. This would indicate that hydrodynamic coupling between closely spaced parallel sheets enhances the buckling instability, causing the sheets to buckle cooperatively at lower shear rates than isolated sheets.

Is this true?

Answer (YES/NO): NO